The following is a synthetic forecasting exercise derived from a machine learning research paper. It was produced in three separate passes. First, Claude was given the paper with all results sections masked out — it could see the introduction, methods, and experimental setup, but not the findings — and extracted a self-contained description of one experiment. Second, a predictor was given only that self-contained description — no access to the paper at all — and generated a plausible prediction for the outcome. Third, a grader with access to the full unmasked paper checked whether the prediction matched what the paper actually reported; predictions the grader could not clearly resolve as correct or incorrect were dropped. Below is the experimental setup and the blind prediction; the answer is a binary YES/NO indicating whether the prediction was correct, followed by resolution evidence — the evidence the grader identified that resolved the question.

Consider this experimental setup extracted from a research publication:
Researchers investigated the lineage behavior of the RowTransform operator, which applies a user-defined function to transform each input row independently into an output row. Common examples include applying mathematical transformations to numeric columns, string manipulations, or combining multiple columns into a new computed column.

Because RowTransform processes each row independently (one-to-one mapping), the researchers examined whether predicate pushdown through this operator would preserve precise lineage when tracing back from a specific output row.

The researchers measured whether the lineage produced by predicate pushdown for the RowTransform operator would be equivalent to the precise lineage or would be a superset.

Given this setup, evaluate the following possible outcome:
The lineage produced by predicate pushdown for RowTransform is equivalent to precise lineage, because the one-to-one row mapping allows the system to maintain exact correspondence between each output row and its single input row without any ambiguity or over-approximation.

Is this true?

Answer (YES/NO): YES